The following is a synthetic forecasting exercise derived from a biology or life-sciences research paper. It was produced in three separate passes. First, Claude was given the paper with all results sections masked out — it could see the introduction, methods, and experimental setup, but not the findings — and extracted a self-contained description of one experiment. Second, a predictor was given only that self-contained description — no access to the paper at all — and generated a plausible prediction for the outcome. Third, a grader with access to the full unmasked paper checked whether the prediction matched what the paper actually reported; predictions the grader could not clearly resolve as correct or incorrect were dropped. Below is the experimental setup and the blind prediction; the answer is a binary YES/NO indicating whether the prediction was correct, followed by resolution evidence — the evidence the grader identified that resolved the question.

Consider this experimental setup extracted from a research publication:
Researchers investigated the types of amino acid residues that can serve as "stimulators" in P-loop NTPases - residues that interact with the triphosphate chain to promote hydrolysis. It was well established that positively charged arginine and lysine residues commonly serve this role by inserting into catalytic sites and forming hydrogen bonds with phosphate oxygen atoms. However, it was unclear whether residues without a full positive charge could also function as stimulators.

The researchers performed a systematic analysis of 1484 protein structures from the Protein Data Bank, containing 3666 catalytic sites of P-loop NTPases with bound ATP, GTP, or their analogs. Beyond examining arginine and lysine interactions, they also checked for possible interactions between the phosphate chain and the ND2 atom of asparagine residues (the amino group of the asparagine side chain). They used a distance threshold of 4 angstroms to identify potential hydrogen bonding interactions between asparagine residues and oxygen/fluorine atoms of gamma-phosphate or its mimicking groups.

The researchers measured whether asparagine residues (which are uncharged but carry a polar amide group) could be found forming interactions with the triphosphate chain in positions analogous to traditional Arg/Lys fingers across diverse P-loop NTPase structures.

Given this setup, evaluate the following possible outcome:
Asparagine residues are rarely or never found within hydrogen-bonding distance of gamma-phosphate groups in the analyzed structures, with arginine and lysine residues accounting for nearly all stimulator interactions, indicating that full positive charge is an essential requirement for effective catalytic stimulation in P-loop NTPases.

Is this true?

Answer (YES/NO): NO